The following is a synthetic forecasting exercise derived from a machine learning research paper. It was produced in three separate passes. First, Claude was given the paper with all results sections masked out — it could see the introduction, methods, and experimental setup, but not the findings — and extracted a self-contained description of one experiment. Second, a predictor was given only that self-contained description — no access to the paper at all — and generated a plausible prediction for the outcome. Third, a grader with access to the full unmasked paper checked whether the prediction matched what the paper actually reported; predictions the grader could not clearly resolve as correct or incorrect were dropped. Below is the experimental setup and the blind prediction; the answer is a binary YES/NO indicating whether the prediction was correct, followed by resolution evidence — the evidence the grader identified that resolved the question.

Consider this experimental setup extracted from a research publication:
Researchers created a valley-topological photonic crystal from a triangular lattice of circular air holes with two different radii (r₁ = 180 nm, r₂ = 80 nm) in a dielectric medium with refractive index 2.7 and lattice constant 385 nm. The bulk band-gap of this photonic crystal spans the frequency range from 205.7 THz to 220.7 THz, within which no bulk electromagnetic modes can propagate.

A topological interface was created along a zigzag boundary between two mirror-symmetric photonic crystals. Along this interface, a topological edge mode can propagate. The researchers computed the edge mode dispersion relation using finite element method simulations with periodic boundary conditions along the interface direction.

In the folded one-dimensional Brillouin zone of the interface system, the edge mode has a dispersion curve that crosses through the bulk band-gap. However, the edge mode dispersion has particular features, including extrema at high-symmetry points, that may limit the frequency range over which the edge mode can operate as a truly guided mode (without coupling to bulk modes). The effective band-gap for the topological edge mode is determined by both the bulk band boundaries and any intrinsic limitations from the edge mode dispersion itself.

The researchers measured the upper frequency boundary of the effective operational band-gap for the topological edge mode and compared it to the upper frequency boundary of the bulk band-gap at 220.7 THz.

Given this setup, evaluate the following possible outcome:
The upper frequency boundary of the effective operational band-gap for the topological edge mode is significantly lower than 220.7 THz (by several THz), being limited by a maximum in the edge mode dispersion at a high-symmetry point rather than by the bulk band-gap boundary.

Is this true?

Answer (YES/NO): NO